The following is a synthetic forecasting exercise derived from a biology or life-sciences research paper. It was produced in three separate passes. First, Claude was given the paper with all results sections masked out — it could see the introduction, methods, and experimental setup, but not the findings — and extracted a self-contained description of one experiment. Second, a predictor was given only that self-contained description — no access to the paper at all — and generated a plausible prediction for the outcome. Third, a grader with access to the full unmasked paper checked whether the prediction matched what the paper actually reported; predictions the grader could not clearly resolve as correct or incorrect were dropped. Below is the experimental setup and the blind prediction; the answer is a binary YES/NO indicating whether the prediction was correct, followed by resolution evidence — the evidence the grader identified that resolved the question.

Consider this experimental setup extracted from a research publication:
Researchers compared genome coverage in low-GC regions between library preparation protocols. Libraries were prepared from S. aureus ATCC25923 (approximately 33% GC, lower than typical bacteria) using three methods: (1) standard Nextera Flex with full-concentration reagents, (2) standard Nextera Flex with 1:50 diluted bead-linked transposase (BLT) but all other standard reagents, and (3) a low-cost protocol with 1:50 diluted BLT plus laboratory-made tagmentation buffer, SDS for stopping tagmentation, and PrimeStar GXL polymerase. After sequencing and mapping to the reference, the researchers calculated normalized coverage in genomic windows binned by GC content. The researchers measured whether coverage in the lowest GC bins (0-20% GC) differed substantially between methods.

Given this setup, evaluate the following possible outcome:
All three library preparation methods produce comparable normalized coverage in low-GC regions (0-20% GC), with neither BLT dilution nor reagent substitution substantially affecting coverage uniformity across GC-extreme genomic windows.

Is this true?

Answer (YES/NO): YES